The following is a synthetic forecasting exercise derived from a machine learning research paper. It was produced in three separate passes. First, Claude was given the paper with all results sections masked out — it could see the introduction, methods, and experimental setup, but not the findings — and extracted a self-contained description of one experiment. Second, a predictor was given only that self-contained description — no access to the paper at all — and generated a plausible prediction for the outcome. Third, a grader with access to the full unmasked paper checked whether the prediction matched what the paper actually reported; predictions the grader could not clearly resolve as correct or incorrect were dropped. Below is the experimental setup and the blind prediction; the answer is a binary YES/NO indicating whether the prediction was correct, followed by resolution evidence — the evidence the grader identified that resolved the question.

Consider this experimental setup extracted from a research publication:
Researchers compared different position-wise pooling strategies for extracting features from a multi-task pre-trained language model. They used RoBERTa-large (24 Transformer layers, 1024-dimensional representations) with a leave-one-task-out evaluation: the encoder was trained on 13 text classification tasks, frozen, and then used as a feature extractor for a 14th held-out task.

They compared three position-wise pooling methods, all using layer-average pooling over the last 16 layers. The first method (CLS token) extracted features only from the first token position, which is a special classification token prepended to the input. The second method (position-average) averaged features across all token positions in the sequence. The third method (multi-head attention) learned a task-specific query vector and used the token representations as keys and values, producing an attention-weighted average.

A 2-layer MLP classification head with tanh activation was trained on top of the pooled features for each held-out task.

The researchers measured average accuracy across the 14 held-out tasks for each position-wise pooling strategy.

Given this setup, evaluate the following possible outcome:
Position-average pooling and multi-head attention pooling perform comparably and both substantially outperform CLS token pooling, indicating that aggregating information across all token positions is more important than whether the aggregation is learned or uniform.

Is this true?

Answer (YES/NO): NO